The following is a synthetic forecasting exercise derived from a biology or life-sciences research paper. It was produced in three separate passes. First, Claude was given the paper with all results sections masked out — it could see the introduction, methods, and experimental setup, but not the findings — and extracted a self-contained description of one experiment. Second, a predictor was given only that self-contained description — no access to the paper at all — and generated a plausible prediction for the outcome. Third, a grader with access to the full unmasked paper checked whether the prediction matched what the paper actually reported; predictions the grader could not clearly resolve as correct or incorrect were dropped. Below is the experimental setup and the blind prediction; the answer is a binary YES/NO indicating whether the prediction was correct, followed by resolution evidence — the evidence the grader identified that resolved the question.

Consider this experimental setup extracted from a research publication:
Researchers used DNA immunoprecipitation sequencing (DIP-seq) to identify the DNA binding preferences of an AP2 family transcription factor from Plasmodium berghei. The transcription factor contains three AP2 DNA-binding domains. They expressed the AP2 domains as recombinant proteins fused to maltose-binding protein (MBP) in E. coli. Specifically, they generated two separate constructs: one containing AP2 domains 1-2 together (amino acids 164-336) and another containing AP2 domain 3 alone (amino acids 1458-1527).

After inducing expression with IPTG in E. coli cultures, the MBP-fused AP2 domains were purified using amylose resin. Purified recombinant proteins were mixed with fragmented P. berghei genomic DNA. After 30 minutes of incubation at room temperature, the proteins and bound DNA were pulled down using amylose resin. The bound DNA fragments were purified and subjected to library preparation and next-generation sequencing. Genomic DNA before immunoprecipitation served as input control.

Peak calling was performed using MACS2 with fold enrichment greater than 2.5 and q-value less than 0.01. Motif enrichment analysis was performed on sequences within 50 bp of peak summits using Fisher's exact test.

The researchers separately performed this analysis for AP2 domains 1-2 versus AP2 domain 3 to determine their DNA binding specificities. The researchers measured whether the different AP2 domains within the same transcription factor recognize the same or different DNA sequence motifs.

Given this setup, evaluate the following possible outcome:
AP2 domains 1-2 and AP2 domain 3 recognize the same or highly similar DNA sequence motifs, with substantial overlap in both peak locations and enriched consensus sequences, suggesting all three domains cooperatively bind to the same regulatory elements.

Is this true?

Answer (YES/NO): NO